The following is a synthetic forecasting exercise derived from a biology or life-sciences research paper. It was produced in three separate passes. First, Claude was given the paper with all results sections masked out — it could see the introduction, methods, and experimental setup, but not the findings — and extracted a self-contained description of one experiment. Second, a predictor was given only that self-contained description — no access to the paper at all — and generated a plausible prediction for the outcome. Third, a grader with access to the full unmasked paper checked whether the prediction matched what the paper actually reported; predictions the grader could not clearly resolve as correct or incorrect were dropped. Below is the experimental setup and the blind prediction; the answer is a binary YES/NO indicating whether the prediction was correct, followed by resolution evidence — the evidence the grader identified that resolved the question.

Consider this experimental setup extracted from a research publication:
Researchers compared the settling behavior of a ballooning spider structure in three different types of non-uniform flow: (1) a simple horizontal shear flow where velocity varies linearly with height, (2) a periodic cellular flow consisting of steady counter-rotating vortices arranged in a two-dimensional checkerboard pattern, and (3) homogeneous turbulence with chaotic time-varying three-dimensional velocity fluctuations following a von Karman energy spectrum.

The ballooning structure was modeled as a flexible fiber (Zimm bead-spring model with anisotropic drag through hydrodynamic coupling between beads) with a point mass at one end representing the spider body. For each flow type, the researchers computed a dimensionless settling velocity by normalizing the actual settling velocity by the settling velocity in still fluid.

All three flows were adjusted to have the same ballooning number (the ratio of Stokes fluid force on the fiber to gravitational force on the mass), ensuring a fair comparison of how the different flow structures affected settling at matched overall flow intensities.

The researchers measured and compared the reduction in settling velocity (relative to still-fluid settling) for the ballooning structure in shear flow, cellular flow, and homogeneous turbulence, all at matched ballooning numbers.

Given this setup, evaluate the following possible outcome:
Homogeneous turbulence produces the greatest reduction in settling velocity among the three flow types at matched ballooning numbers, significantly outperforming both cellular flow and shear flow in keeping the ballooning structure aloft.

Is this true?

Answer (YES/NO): NO